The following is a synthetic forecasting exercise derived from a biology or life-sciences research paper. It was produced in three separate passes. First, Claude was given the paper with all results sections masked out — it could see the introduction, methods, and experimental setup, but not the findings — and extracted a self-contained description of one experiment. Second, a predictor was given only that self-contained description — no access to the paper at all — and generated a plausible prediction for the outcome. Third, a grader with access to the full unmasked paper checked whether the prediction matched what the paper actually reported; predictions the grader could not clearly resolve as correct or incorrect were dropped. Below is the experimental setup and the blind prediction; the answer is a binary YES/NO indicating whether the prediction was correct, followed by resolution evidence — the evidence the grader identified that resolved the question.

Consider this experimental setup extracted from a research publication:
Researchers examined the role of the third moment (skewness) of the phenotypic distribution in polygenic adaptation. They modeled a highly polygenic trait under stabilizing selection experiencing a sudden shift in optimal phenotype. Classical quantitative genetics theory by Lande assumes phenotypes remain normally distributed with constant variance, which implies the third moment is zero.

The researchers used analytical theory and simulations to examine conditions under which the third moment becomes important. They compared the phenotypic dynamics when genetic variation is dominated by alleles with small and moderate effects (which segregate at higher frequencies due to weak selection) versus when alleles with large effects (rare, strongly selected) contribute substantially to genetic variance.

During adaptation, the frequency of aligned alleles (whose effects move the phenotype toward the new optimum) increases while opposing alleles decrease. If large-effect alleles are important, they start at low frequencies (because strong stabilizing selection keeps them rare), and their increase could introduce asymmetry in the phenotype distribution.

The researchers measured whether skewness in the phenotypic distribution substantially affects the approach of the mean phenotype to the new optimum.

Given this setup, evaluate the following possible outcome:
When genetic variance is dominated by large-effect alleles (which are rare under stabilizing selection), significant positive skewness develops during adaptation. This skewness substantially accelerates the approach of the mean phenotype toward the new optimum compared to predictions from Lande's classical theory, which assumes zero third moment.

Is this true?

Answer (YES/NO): NO